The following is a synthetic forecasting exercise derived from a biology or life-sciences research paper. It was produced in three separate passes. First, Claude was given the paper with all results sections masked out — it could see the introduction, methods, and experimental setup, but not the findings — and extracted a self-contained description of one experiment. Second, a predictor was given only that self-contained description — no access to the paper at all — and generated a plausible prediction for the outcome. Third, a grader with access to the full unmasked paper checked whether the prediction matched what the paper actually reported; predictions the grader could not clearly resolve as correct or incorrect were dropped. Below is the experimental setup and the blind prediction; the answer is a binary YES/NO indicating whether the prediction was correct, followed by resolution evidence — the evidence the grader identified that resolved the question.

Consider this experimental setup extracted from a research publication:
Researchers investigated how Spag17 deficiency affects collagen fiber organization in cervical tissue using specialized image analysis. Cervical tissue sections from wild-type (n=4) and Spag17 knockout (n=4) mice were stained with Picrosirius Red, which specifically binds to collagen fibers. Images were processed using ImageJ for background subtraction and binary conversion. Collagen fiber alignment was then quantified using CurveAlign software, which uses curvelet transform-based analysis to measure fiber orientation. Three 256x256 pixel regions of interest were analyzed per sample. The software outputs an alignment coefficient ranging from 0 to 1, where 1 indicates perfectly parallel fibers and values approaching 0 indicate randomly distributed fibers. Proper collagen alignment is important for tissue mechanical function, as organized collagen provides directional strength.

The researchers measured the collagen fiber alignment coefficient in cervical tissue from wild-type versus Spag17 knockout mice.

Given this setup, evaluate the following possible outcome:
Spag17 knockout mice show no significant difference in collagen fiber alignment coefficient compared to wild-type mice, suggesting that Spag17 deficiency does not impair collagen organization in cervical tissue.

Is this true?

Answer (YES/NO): NO